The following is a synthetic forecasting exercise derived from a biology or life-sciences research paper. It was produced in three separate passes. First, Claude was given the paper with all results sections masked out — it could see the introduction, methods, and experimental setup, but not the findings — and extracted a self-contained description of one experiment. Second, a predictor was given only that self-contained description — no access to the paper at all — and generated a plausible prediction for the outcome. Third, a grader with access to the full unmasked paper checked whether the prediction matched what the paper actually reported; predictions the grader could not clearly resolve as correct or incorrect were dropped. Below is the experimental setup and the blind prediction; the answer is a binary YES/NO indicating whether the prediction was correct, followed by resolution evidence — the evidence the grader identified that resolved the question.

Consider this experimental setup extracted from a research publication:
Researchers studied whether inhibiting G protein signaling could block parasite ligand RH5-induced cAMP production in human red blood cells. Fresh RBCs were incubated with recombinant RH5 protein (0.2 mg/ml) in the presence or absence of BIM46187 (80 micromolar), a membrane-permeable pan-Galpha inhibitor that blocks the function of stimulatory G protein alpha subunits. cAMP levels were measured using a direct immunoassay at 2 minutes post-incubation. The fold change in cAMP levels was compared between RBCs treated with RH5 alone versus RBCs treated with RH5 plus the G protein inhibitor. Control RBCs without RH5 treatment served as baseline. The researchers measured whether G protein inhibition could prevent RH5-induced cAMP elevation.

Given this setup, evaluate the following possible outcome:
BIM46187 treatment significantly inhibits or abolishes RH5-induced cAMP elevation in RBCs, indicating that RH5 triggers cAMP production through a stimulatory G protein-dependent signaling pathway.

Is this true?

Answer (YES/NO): YES